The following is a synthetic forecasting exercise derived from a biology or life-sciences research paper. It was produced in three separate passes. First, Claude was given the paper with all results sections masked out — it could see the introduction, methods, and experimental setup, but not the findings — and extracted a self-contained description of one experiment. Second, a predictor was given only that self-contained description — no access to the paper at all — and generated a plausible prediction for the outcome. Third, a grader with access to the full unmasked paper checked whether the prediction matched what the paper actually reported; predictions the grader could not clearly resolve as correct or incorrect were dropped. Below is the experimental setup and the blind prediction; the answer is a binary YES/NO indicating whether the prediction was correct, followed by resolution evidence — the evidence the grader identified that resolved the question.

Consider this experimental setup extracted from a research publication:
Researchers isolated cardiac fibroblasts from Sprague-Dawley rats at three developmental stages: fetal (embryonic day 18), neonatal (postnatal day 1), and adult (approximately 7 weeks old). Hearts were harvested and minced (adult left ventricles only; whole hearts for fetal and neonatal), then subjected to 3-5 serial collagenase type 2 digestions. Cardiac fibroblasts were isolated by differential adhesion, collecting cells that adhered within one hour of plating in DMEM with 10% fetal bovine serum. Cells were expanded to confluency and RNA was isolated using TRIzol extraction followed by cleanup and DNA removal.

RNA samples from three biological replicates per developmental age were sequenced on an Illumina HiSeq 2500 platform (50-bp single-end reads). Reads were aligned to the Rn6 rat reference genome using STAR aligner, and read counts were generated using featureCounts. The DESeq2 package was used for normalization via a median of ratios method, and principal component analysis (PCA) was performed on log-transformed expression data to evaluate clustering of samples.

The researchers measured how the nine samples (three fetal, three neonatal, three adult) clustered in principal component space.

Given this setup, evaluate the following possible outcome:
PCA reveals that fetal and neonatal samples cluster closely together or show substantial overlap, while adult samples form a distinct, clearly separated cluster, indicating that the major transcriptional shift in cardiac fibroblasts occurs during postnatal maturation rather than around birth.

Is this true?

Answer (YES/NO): YES